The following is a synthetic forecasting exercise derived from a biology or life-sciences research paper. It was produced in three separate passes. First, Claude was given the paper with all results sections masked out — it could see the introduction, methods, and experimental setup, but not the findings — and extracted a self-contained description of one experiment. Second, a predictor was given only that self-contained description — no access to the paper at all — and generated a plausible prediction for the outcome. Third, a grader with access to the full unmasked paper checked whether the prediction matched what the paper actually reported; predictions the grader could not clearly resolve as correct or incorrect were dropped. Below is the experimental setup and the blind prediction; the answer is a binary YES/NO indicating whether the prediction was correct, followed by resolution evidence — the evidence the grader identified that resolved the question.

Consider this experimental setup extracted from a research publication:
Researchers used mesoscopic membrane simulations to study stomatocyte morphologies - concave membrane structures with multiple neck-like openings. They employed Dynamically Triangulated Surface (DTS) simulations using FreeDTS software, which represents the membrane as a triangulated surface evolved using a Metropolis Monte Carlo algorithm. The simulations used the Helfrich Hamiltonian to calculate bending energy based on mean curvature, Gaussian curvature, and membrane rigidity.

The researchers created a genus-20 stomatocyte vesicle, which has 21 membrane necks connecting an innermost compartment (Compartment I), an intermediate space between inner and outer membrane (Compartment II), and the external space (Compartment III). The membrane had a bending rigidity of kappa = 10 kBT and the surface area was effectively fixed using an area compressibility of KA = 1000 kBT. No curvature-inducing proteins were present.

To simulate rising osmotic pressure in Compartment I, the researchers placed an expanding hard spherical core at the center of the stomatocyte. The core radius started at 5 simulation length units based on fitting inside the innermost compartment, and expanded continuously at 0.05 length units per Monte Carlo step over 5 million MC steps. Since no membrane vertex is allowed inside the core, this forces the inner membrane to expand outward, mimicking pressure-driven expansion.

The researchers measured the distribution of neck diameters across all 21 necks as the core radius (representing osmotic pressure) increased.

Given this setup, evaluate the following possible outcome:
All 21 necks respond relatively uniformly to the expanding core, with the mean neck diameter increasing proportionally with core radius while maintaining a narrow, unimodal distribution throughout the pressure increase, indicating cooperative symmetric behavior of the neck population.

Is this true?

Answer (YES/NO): NO